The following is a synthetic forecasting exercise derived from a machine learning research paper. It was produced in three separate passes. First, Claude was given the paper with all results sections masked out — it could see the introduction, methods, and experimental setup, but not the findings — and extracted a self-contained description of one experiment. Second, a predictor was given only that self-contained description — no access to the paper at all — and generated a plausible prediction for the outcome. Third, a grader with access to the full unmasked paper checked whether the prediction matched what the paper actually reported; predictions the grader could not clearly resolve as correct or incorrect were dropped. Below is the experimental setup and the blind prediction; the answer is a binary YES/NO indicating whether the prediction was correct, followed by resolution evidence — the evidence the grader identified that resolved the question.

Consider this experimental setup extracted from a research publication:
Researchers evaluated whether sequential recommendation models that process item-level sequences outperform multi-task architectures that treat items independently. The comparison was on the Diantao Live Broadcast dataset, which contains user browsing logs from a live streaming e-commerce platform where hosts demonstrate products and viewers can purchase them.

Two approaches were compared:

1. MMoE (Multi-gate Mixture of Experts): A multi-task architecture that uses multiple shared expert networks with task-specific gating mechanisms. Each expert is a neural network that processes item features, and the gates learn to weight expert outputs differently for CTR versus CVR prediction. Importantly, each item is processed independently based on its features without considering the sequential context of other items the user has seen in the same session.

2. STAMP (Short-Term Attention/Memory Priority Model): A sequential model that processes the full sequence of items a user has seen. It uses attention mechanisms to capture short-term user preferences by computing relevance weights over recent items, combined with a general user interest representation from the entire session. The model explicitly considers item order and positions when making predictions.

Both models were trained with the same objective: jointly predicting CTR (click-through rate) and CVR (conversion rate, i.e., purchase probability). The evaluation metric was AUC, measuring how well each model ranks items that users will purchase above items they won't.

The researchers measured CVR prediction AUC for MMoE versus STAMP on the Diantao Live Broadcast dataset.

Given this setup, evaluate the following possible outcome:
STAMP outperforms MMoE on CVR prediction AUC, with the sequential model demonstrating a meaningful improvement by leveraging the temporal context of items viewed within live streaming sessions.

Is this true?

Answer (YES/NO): YES